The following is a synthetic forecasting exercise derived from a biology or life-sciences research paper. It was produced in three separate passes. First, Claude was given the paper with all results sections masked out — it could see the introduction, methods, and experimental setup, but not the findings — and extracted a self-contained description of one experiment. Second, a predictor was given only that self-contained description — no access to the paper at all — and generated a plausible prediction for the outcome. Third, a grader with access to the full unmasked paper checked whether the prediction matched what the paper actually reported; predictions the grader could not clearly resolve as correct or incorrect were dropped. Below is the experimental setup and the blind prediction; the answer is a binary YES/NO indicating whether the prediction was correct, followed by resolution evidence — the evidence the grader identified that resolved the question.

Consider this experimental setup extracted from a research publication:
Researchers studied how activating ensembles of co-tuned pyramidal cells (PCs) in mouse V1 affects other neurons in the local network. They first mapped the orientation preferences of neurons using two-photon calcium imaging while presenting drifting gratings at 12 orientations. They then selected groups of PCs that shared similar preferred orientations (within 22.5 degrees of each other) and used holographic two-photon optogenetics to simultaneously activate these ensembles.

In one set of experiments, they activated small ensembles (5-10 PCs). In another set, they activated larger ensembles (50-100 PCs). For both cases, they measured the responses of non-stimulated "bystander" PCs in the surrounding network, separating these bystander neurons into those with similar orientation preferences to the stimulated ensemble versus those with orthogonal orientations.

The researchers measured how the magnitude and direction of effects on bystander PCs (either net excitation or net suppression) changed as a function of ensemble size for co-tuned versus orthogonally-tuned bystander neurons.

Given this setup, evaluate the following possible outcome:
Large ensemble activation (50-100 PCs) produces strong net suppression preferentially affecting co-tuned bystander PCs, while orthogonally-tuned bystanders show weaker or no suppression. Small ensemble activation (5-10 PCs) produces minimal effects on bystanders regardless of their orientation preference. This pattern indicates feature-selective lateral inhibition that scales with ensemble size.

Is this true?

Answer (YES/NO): NO